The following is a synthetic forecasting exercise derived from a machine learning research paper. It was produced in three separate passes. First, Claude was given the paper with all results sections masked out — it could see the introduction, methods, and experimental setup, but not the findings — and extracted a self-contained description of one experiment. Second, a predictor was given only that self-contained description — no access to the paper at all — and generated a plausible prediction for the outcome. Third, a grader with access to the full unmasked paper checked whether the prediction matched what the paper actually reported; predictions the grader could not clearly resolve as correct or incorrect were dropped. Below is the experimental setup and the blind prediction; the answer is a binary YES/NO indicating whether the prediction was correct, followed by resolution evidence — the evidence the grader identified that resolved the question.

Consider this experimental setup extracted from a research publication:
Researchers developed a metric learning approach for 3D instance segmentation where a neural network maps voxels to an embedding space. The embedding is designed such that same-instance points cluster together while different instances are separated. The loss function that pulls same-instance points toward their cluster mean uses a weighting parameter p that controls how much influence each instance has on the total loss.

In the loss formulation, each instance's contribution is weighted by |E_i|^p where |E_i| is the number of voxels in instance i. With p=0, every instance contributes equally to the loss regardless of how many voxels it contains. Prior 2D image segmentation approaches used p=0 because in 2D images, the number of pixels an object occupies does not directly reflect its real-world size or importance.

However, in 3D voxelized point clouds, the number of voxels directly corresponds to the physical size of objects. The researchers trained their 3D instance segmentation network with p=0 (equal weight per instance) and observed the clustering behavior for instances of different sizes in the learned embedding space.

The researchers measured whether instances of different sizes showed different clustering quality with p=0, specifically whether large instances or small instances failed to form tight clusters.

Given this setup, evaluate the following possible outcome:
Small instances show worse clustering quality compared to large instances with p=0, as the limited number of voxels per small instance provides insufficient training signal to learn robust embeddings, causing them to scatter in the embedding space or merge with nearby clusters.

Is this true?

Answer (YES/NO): NO